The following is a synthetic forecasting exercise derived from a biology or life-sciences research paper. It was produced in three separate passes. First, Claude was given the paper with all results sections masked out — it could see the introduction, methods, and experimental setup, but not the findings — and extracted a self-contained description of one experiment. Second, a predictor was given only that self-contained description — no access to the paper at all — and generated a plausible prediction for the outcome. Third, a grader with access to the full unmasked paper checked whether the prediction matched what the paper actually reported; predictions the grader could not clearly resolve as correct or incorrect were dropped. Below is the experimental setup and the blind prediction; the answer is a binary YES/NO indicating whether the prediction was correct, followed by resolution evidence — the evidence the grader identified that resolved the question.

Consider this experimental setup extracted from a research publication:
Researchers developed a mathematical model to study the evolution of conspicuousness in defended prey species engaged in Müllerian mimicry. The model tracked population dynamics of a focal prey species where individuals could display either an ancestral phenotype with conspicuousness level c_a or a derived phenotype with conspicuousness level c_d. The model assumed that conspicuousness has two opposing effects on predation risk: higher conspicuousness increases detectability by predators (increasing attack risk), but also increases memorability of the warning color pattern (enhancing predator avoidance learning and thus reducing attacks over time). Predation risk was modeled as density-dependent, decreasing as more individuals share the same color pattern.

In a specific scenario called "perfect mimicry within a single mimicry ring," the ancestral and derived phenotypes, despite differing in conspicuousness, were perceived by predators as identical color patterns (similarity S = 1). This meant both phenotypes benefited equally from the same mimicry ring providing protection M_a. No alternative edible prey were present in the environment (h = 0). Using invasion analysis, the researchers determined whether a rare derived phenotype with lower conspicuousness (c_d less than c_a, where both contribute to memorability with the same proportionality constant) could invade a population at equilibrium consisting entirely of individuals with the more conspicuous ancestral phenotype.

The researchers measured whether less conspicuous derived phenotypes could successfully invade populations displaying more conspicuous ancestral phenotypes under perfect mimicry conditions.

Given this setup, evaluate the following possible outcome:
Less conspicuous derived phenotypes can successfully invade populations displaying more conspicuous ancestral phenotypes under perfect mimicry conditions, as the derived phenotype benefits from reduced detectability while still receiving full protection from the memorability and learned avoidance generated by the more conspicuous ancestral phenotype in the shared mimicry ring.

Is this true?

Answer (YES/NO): YES